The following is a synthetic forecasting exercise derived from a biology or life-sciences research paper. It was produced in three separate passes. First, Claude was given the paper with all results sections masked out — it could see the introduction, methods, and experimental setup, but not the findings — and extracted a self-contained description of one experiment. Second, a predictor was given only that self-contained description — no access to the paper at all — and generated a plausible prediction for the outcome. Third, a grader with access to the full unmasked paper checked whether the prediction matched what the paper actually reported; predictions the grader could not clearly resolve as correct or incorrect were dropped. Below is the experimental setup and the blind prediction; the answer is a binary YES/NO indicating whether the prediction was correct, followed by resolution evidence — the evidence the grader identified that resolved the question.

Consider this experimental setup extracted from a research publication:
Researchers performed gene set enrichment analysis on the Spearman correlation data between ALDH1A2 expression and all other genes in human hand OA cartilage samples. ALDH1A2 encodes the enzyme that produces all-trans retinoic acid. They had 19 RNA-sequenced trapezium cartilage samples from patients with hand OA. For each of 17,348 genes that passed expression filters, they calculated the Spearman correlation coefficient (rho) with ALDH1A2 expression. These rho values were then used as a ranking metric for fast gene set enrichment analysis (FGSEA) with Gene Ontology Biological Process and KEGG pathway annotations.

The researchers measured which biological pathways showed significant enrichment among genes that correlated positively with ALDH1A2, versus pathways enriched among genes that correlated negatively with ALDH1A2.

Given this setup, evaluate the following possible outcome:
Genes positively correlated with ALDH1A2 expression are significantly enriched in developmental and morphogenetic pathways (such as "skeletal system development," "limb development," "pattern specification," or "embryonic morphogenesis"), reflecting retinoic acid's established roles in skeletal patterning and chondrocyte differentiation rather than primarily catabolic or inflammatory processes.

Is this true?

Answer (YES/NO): NO